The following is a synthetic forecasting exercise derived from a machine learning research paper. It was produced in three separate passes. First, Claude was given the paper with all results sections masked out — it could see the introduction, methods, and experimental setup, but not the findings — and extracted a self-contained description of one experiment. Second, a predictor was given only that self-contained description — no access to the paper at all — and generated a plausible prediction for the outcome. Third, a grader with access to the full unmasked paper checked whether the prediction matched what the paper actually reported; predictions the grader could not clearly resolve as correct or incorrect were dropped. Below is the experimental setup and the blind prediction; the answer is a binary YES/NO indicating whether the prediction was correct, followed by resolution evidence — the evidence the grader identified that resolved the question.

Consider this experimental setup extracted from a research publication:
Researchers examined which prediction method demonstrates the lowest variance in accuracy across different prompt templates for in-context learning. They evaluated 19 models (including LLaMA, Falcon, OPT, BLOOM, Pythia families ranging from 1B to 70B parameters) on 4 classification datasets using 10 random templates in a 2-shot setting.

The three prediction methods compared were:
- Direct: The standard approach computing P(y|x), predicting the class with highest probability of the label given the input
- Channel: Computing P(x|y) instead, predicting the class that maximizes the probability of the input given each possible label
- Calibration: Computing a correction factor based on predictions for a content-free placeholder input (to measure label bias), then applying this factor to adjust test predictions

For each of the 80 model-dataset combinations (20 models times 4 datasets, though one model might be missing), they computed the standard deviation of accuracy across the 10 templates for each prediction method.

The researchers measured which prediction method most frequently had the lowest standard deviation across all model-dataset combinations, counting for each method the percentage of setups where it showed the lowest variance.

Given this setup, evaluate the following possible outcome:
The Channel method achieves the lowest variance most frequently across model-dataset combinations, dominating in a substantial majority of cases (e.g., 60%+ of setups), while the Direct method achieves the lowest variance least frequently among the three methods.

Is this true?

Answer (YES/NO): NO